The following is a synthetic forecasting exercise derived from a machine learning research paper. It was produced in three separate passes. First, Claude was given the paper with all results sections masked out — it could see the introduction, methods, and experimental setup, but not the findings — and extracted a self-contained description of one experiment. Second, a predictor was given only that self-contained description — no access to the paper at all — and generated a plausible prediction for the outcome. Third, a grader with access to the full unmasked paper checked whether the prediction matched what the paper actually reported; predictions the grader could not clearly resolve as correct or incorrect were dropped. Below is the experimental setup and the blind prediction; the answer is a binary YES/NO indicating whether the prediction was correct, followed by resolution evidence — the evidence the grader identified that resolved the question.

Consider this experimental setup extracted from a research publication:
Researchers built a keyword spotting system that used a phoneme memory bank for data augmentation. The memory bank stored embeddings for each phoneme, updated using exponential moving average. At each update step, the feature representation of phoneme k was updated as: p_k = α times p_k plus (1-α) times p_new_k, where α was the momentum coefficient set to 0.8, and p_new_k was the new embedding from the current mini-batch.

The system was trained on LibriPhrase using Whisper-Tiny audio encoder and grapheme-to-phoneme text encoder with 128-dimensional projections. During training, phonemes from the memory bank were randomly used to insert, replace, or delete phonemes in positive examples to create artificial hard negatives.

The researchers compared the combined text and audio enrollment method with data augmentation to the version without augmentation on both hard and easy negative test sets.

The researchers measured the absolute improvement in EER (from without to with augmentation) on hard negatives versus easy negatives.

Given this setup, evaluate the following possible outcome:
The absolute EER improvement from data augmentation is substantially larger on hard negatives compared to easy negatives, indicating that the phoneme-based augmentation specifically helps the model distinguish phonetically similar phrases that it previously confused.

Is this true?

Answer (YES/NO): YES